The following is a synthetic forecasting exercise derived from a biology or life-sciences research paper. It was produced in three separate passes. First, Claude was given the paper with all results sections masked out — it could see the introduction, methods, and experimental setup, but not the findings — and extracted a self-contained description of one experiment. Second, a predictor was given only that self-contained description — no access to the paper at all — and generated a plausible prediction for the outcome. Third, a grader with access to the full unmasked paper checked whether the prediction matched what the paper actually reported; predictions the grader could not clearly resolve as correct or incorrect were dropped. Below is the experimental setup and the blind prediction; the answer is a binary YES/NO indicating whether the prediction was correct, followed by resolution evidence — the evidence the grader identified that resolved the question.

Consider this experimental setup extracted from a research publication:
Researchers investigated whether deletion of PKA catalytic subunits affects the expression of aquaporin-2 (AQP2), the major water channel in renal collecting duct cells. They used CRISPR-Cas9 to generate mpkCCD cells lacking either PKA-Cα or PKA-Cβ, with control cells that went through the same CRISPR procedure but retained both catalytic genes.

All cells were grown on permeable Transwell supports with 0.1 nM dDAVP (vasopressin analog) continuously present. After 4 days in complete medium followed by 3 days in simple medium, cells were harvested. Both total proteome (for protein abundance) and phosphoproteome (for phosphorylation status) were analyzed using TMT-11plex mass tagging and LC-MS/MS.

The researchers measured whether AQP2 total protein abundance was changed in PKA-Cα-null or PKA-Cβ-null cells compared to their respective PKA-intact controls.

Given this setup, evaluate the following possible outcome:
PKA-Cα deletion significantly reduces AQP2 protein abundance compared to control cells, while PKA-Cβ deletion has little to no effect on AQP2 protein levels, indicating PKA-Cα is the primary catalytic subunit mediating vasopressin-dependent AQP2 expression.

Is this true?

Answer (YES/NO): YES